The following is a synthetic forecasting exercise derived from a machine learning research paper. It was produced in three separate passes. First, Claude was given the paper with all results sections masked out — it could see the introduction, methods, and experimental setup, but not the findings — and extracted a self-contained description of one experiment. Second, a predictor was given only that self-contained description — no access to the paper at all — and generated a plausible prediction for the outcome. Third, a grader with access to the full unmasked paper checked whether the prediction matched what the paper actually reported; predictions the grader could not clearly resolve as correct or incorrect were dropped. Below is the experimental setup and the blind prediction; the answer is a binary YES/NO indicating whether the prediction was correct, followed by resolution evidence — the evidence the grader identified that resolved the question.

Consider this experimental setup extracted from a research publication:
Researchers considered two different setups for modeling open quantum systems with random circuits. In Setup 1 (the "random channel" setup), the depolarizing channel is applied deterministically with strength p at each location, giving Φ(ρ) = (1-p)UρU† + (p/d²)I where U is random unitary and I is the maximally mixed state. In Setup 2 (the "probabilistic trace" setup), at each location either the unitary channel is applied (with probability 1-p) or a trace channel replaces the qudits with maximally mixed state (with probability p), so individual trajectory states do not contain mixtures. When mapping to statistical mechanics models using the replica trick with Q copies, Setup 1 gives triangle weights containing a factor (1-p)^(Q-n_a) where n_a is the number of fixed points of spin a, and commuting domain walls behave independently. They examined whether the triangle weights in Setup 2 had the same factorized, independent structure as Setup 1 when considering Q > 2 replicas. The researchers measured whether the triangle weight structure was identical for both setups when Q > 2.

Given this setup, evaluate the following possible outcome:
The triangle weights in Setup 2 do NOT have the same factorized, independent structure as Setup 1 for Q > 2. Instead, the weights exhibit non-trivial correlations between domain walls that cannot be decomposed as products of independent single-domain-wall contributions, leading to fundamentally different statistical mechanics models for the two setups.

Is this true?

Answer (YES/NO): YES